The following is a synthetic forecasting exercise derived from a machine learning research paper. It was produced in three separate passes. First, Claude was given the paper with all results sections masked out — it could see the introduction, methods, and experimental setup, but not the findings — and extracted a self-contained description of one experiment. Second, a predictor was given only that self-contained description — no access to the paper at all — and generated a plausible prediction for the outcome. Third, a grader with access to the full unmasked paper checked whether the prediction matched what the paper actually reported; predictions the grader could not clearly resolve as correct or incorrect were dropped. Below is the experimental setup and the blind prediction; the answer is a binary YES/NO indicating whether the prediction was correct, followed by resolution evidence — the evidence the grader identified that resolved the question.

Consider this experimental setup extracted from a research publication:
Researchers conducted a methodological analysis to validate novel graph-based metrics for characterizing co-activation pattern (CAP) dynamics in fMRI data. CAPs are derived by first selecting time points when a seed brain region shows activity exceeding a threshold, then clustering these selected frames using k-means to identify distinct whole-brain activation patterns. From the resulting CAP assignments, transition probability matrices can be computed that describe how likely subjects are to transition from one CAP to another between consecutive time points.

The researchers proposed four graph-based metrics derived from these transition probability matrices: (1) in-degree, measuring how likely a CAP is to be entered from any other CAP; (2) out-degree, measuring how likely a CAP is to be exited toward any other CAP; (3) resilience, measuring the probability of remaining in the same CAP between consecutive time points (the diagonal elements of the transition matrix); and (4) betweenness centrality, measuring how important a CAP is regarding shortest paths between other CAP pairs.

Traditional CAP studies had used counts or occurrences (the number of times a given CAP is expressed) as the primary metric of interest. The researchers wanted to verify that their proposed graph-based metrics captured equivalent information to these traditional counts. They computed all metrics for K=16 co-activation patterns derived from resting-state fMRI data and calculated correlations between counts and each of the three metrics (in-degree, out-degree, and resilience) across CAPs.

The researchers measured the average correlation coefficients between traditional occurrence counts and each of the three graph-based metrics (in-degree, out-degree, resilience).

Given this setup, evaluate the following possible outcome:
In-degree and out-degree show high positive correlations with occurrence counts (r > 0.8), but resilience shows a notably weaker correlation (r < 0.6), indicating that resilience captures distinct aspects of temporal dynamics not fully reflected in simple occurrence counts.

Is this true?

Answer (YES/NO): NO